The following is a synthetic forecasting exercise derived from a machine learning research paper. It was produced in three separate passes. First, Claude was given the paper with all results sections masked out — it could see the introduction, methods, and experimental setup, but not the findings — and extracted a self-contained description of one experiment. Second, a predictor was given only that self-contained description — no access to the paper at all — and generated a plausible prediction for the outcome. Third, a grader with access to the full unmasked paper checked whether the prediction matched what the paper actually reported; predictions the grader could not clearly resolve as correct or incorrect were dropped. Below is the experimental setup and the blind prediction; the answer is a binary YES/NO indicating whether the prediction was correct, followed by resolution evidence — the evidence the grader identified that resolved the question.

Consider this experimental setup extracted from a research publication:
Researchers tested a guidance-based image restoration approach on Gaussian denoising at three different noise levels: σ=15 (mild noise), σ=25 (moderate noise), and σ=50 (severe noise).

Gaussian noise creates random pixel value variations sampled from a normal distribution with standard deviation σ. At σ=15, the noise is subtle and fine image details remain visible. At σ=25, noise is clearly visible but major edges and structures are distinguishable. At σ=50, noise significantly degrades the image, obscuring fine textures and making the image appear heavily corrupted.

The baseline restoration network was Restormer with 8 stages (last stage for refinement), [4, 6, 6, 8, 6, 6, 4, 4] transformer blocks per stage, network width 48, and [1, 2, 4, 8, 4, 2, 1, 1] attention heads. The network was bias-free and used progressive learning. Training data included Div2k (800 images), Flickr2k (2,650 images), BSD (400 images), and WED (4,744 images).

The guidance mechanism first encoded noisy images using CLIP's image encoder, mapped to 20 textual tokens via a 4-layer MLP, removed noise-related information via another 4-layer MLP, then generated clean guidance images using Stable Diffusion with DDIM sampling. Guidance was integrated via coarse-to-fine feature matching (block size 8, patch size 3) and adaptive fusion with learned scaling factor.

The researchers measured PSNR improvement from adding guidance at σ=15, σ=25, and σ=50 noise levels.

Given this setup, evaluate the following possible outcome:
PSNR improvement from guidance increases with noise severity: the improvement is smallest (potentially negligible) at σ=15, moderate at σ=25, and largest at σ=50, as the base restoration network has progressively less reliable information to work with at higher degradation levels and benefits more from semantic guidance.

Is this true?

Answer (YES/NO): YES